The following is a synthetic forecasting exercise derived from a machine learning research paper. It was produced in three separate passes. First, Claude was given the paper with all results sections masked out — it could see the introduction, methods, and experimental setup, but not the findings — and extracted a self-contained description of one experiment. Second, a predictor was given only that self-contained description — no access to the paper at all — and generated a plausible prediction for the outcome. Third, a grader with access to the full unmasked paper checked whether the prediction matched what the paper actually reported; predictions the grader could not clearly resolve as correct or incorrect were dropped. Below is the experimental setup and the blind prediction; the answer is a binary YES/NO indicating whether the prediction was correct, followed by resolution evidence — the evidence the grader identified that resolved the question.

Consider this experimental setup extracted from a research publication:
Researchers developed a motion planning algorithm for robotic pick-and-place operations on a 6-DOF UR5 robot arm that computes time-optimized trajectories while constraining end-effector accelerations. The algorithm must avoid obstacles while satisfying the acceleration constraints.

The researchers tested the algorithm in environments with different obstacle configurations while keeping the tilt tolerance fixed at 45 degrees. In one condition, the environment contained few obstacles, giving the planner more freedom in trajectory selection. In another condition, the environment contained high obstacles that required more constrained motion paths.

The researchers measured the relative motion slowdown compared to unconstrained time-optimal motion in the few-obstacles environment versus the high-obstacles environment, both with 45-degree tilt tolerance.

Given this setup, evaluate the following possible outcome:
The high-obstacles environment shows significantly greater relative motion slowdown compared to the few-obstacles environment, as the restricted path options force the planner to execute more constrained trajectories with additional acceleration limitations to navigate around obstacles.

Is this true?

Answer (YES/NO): YES